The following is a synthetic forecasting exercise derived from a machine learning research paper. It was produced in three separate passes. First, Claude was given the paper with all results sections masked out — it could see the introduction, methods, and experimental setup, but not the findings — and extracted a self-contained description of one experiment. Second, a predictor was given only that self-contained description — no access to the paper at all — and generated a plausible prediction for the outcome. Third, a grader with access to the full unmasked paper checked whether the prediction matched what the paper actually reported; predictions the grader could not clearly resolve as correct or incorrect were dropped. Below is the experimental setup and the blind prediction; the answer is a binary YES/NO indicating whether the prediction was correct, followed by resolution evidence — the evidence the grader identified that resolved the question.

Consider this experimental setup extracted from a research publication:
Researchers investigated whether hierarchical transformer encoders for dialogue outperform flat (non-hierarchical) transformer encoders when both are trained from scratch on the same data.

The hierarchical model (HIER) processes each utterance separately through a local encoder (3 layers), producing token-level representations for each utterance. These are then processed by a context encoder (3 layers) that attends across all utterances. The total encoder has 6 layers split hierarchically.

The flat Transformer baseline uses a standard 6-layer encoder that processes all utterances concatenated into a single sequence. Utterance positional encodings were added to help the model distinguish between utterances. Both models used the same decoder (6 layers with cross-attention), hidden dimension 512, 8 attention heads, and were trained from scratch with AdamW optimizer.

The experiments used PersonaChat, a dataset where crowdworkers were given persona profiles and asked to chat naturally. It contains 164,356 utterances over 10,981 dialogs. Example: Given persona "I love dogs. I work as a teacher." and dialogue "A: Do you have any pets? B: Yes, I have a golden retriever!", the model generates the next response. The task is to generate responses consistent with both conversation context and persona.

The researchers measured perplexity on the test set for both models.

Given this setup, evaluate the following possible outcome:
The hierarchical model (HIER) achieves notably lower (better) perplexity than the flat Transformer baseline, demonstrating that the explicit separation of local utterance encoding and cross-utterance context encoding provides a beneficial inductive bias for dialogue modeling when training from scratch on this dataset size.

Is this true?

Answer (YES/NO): NO